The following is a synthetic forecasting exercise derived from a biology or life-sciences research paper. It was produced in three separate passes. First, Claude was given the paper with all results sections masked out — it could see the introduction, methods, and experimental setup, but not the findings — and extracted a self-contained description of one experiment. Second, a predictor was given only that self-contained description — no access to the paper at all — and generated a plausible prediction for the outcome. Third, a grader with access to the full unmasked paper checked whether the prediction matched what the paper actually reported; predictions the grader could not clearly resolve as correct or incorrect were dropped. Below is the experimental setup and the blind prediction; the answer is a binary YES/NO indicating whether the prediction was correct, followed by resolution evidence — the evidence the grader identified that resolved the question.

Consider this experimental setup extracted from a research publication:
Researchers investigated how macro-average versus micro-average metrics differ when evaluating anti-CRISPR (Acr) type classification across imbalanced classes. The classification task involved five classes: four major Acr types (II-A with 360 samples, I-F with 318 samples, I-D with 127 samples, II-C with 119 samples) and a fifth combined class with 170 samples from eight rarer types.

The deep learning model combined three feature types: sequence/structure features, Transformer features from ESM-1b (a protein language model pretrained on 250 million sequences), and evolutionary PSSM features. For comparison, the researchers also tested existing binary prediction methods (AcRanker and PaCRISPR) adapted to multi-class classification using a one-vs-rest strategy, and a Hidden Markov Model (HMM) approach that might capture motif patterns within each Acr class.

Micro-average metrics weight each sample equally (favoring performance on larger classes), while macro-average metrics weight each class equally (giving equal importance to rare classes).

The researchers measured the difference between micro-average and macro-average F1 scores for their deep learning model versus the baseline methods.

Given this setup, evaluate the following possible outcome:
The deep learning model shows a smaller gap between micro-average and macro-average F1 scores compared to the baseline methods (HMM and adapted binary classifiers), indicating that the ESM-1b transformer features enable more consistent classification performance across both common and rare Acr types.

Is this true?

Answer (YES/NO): NO